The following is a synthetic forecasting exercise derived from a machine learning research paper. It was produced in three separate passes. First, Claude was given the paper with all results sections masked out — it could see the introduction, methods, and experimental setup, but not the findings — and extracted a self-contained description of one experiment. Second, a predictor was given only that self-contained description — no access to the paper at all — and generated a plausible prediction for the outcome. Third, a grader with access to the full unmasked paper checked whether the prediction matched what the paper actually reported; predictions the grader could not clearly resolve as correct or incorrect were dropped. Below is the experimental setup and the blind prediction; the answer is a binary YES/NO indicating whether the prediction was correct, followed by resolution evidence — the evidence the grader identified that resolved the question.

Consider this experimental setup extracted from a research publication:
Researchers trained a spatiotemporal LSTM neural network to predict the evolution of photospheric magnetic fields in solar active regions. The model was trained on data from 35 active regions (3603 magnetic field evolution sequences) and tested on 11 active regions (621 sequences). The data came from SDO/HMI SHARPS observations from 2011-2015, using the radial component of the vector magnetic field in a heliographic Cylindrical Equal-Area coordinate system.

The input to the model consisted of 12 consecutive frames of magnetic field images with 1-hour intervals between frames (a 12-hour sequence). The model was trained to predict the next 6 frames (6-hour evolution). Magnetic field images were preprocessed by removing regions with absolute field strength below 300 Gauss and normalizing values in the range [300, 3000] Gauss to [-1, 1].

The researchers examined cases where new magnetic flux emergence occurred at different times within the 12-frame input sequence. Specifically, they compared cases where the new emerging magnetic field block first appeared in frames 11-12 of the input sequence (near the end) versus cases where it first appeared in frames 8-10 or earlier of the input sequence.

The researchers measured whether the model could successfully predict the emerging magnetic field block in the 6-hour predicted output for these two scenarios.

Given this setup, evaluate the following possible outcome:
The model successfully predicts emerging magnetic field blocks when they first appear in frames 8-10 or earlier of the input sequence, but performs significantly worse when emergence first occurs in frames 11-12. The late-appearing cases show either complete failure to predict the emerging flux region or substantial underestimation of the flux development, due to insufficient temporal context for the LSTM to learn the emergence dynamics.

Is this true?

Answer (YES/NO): YES